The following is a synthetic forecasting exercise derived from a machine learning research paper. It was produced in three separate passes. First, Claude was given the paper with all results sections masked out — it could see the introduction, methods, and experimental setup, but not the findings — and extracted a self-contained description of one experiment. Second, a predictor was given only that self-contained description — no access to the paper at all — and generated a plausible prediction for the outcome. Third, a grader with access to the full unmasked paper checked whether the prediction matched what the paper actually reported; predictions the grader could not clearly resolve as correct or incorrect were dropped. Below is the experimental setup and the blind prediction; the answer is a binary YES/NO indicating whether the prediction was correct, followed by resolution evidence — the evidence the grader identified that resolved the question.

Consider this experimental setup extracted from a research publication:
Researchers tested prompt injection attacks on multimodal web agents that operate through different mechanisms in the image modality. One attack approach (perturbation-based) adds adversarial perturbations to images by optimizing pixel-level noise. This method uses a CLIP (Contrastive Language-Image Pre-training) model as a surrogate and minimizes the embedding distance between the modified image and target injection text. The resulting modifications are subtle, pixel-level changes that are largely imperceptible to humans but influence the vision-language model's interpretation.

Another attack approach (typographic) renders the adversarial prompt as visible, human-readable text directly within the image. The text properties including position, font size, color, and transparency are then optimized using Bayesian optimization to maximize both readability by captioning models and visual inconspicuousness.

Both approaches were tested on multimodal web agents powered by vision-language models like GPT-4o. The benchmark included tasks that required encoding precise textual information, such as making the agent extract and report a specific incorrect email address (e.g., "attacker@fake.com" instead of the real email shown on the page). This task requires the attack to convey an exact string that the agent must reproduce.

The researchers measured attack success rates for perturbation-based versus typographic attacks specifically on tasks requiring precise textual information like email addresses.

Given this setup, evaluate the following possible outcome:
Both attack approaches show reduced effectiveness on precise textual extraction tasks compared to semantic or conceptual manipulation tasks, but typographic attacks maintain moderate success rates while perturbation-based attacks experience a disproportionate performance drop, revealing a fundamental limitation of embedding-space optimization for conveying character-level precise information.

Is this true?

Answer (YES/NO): NO